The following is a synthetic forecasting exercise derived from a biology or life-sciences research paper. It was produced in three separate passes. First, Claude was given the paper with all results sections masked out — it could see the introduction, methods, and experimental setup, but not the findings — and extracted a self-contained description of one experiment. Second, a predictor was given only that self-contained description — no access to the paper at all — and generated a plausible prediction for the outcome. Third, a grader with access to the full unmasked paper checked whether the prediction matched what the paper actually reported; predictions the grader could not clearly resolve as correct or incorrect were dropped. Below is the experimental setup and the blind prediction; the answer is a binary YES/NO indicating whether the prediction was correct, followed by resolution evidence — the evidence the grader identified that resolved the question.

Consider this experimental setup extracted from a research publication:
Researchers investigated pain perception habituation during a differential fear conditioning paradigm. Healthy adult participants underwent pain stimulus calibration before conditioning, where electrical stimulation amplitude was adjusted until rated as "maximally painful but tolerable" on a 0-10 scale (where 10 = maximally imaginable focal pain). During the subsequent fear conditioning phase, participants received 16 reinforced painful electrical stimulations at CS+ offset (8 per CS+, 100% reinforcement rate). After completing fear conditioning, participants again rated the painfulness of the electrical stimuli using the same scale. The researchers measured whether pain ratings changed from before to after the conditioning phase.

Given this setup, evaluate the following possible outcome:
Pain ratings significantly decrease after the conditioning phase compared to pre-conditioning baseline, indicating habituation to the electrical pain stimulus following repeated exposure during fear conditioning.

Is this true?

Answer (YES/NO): YES